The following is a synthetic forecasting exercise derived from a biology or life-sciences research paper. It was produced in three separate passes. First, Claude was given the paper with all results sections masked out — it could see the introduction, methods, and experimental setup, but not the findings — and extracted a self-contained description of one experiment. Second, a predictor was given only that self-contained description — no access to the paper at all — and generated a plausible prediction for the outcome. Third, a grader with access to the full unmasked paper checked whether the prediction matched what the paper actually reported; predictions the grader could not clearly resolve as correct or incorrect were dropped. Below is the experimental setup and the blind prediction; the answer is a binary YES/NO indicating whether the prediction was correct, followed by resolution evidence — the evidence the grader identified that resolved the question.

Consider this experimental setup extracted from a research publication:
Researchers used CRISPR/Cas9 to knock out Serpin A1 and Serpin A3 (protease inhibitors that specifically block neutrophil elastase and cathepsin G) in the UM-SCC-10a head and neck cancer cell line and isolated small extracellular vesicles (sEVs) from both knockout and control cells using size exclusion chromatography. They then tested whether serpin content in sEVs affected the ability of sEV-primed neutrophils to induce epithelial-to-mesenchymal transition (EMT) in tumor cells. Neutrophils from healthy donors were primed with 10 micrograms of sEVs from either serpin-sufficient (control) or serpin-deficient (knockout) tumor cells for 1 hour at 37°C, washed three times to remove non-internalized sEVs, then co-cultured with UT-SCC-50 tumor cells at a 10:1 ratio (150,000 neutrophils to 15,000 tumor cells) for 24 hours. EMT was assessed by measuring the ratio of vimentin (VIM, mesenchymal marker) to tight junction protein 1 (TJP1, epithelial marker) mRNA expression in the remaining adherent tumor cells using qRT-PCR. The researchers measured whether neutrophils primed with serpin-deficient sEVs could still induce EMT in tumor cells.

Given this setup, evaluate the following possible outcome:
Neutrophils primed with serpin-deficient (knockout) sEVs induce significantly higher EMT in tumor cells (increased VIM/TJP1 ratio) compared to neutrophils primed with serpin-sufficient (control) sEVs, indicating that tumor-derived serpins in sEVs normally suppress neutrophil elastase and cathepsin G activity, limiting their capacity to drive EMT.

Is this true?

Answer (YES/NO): NO